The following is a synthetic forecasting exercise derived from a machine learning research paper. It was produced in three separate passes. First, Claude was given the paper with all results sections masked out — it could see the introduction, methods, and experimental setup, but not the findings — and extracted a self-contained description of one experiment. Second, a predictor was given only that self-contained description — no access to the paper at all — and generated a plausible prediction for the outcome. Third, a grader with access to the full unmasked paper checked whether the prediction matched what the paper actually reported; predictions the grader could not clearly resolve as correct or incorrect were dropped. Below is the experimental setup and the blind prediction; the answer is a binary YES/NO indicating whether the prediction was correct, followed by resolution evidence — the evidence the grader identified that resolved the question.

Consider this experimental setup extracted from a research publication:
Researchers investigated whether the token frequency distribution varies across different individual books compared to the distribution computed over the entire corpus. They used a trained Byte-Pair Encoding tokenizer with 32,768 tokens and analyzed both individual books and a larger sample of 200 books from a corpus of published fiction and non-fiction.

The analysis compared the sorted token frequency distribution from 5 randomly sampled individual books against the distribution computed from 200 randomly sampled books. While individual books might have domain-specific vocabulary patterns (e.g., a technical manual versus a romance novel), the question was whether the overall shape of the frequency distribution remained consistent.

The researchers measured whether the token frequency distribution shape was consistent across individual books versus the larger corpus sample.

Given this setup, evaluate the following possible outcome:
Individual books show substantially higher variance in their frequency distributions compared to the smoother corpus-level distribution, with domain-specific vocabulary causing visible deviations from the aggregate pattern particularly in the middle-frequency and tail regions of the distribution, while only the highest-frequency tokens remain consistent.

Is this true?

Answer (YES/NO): NO